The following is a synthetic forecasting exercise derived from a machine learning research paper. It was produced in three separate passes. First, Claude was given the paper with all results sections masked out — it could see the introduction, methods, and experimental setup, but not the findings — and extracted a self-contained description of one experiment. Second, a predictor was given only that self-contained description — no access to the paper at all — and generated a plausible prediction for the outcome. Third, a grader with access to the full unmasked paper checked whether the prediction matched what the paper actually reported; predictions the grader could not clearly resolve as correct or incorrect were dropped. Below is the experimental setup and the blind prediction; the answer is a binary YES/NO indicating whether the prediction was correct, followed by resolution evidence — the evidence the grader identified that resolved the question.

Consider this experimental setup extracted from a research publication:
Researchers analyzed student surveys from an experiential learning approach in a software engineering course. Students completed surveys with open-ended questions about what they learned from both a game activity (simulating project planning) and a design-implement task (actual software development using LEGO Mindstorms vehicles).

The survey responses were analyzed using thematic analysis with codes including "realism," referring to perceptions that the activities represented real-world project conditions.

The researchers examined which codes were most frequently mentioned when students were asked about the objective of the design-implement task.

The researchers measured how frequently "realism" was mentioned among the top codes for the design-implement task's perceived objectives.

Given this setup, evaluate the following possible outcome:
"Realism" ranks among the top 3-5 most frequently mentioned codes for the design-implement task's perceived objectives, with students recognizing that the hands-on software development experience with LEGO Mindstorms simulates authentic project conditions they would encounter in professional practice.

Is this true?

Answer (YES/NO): YES